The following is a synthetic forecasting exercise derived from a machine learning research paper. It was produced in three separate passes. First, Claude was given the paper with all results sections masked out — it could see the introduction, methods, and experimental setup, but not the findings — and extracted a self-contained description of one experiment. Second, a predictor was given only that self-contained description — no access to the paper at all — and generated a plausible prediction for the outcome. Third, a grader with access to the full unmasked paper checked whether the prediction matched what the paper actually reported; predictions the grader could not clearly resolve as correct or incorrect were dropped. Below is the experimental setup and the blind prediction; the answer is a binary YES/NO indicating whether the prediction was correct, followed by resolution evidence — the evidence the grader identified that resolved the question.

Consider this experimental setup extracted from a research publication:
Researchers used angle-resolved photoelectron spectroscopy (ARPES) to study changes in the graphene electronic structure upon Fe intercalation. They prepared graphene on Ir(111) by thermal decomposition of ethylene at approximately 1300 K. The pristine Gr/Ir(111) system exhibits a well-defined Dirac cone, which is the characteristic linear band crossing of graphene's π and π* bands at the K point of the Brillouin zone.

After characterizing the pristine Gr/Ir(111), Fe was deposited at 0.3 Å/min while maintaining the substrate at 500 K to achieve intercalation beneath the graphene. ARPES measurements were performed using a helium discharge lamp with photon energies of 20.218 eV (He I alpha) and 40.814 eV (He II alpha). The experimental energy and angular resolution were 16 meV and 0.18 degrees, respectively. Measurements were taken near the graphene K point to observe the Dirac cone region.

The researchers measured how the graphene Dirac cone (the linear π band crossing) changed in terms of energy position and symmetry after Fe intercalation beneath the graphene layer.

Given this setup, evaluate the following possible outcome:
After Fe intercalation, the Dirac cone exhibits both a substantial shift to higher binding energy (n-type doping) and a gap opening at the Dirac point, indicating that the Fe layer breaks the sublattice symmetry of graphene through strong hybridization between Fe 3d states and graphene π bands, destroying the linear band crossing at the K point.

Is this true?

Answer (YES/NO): NO